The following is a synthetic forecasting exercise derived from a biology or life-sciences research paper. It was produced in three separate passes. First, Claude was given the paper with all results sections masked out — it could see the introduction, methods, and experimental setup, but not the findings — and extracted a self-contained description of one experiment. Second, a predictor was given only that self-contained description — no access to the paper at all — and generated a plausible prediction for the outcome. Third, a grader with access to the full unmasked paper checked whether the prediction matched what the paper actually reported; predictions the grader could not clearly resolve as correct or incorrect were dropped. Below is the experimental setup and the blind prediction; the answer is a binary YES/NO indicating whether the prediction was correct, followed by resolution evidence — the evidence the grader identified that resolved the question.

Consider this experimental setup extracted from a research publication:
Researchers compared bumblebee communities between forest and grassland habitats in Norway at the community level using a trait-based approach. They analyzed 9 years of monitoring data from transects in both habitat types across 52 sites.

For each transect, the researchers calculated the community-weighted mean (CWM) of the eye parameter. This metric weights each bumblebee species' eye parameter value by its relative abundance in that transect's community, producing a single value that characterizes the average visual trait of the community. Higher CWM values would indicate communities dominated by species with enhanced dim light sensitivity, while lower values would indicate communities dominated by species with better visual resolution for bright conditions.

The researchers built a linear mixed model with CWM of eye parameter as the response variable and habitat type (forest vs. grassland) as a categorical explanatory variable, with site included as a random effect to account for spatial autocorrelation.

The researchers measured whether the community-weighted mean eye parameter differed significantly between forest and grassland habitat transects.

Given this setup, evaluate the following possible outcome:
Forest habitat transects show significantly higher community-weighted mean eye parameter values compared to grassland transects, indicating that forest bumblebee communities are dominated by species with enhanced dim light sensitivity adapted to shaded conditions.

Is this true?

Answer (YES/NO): YES